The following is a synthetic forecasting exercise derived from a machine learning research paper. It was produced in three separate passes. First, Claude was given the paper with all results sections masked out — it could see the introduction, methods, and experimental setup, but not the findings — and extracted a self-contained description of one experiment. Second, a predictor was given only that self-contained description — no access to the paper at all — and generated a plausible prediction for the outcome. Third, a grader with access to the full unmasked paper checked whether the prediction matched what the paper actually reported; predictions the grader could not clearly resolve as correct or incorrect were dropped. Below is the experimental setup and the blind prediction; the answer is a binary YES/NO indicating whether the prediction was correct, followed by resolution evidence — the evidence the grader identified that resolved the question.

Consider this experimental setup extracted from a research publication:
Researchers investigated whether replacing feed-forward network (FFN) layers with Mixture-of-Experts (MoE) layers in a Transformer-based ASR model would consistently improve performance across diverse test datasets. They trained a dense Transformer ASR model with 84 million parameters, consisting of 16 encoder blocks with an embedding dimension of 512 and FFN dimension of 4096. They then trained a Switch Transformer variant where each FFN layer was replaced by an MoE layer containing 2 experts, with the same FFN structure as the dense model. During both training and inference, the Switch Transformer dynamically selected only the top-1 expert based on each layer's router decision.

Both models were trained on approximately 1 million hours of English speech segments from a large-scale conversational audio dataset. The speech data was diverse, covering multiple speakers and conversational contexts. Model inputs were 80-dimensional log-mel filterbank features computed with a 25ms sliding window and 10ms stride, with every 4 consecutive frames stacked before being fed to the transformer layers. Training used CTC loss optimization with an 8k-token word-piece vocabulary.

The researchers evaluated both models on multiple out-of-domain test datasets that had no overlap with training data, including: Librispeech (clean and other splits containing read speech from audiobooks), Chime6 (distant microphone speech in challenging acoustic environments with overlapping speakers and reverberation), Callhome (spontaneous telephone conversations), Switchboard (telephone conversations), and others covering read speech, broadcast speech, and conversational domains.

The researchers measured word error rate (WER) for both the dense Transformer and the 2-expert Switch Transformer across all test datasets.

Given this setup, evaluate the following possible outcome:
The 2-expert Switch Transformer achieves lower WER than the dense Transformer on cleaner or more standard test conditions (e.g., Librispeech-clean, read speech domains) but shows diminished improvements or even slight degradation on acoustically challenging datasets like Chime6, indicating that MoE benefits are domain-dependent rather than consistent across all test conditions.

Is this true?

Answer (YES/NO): YES